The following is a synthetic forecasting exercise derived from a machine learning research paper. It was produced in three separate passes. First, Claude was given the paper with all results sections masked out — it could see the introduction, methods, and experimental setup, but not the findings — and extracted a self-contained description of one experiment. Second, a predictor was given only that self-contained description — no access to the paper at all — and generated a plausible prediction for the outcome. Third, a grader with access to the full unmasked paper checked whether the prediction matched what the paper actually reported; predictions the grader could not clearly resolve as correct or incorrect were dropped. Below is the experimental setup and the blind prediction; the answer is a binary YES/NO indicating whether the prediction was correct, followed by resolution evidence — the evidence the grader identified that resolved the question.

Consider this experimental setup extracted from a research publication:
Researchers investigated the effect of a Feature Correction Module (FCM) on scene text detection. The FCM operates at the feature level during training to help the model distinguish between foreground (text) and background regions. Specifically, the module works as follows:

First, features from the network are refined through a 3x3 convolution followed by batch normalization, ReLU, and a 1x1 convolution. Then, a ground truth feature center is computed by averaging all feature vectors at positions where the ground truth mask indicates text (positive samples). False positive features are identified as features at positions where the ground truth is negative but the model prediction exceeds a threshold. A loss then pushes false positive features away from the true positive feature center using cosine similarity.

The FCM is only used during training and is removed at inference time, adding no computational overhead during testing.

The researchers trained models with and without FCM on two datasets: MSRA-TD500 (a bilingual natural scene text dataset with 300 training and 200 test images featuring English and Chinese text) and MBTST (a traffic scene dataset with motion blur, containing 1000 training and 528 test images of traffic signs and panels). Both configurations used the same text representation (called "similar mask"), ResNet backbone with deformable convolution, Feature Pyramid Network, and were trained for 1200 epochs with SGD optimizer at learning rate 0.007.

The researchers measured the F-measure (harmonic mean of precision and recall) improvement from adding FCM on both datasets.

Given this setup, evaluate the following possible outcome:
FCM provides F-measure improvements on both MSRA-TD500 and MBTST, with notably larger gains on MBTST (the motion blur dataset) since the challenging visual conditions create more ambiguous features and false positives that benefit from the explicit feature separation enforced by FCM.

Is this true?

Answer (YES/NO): NO